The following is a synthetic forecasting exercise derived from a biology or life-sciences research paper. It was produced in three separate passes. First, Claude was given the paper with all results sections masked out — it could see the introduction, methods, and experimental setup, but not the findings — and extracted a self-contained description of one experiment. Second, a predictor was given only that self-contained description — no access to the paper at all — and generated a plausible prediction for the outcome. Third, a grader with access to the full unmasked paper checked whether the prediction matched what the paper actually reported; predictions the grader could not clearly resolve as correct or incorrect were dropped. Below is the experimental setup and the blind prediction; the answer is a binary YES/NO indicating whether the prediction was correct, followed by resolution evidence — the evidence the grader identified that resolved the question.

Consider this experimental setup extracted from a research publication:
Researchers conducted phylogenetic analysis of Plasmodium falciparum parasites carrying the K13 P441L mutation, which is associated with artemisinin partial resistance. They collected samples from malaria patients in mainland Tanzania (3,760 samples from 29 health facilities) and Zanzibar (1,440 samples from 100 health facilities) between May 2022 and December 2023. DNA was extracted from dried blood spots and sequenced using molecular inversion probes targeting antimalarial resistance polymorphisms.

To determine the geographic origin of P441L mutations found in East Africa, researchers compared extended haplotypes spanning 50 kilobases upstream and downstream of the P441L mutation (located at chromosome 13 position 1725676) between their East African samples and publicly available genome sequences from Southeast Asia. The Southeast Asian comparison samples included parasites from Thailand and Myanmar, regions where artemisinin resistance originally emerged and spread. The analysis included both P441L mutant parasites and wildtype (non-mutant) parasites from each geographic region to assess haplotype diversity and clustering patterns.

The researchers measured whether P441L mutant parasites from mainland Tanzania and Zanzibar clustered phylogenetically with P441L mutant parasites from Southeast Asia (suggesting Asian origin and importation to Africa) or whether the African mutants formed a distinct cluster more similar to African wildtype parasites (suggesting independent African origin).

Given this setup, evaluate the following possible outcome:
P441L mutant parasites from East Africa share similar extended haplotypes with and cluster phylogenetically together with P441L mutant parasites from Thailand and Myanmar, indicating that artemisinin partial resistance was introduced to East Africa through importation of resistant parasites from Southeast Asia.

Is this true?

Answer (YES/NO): NO